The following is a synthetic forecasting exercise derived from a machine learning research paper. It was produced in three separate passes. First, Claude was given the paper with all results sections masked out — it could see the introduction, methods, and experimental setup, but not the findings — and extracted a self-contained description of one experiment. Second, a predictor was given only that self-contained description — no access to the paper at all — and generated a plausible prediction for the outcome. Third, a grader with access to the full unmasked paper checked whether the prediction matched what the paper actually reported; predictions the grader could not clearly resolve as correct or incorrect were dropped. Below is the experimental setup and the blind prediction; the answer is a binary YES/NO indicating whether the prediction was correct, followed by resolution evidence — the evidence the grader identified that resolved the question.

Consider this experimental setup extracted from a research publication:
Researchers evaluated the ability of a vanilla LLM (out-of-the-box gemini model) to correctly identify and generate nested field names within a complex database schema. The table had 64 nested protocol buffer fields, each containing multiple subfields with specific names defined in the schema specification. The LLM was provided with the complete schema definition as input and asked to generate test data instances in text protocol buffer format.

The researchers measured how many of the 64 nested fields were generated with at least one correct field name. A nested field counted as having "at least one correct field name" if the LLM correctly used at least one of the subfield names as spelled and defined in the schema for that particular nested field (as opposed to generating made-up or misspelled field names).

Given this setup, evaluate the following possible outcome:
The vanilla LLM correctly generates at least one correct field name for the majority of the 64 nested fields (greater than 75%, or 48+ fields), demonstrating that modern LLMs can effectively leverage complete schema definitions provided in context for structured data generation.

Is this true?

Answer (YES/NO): NO